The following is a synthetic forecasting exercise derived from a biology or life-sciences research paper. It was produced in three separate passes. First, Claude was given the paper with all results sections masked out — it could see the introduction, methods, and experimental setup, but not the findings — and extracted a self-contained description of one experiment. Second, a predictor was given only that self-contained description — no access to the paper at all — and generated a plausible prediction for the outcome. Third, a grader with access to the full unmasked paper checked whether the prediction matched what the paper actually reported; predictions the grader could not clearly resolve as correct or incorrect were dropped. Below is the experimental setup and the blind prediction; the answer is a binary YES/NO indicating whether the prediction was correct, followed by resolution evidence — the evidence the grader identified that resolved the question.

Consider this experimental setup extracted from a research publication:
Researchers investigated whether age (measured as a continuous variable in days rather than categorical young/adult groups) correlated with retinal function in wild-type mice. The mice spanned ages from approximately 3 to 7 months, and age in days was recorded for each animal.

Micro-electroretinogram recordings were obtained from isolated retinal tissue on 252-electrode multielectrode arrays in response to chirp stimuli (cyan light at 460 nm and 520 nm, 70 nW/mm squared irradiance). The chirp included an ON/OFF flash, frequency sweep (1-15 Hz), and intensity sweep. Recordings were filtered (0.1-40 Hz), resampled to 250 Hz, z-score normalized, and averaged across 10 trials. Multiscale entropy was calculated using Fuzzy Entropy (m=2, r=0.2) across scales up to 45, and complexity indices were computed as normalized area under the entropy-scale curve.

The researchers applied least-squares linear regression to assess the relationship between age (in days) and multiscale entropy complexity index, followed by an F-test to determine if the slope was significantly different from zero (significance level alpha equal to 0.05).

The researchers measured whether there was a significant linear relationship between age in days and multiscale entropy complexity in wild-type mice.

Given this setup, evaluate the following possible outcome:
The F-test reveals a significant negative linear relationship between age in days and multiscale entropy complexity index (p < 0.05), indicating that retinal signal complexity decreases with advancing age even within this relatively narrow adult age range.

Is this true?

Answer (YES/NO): YES